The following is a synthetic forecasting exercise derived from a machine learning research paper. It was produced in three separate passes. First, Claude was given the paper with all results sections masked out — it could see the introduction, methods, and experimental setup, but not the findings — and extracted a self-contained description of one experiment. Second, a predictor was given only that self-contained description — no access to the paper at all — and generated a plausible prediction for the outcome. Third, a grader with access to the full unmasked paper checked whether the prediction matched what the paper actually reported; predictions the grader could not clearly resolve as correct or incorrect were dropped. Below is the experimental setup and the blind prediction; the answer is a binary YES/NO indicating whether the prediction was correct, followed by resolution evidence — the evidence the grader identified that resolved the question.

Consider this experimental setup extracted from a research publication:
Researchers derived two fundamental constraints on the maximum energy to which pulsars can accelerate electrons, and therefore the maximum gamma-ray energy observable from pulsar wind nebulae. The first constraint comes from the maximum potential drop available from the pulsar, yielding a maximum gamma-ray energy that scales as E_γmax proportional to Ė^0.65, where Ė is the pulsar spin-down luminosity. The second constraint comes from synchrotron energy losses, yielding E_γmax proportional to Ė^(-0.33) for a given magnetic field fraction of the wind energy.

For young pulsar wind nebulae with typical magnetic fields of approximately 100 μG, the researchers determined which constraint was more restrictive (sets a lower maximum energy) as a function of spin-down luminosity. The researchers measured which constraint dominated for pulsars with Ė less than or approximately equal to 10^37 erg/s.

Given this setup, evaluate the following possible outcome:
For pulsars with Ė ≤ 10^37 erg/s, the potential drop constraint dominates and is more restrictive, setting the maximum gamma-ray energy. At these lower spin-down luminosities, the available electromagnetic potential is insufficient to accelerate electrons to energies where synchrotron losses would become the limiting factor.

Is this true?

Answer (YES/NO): YES